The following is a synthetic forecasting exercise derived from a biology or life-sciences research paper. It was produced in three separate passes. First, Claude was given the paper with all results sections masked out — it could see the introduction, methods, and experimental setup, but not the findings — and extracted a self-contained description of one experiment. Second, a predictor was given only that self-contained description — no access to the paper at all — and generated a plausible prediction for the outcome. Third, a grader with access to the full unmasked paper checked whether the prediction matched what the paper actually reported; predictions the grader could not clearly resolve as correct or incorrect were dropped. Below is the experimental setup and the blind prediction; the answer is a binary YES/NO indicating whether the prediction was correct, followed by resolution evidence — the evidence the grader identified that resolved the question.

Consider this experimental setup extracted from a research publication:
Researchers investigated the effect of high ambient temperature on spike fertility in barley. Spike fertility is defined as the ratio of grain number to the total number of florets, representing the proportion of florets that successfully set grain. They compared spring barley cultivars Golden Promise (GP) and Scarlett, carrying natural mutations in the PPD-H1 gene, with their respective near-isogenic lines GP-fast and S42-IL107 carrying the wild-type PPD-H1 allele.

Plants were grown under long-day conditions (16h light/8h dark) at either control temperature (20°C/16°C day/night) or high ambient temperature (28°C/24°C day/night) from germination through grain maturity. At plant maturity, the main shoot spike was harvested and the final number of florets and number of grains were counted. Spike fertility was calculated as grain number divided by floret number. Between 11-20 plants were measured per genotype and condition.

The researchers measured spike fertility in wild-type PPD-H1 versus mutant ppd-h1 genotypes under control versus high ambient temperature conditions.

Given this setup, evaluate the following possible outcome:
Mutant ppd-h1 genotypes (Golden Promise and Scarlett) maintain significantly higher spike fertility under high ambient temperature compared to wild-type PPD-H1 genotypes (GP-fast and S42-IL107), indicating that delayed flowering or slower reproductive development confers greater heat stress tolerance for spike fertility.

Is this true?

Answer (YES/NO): NO